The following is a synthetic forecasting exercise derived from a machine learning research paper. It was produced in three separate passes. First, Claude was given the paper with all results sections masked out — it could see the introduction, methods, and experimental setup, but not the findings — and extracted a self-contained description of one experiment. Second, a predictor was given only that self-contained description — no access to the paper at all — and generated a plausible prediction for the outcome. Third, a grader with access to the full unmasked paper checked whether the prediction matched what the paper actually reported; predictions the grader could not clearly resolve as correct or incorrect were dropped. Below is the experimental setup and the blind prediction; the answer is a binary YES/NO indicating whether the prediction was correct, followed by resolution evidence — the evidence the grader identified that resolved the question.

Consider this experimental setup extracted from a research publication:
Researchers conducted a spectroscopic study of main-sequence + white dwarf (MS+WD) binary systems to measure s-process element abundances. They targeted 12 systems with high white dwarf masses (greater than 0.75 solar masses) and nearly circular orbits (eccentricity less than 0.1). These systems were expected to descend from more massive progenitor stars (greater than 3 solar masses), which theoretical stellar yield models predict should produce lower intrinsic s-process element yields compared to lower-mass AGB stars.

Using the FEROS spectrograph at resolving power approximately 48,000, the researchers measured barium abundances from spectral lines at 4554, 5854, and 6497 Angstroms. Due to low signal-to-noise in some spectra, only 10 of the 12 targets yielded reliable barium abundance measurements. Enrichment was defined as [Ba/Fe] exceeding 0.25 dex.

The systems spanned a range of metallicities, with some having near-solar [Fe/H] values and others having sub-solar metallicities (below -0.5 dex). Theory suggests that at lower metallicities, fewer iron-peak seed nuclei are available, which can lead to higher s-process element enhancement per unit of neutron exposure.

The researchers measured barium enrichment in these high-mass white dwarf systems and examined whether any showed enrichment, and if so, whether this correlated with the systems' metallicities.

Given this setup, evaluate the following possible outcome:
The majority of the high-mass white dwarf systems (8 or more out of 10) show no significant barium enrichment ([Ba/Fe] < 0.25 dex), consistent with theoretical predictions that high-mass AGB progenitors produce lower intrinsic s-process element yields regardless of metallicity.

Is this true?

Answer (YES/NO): NO